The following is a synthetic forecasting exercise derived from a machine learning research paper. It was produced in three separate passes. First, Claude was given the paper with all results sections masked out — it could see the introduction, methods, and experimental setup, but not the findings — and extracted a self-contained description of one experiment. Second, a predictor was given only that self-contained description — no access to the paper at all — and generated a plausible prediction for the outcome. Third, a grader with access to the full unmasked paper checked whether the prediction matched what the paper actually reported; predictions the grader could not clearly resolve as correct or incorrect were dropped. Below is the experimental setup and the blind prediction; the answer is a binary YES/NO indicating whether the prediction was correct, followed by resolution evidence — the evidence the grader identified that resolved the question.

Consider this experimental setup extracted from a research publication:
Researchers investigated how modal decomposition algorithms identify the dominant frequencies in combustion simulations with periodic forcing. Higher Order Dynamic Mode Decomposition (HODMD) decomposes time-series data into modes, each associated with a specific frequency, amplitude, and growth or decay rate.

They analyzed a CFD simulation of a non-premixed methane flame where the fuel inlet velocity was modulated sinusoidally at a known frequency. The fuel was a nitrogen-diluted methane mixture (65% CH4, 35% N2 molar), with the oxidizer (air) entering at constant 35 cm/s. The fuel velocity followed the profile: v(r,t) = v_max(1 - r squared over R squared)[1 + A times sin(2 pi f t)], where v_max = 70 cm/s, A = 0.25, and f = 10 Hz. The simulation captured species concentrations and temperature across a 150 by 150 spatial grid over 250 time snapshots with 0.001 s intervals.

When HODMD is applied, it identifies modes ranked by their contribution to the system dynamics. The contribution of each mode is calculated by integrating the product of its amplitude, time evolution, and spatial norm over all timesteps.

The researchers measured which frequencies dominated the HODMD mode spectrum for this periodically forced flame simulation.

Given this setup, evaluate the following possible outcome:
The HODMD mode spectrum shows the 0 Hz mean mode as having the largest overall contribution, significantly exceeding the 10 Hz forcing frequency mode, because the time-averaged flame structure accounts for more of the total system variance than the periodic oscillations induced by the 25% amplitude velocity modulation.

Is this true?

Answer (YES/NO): NO